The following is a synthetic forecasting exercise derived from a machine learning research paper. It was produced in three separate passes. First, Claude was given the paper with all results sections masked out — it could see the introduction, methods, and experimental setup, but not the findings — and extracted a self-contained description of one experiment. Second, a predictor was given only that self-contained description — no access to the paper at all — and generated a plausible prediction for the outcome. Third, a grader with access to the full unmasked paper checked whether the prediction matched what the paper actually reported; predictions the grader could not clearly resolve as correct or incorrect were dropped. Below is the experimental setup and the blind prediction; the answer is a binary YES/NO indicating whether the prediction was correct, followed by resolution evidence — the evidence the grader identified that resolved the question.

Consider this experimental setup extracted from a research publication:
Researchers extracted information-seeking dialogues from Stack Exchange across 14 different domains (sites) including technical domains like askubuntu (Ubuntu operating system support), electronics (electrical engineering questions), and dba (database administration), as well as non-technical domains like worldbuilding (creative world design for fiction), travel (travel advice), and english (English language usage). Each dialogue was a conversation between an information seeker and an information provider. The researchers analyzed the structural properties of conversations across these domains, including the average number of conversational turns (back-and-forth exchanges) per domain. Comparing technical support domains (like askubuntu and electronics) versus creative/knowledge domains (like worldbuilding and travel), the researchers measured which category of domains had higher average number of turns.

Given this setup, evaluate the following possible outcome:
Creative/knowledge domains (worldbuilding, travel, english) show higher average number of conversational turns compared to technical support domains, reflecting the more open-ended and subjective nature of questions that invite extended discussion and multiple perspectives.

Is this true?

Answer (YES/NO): NO